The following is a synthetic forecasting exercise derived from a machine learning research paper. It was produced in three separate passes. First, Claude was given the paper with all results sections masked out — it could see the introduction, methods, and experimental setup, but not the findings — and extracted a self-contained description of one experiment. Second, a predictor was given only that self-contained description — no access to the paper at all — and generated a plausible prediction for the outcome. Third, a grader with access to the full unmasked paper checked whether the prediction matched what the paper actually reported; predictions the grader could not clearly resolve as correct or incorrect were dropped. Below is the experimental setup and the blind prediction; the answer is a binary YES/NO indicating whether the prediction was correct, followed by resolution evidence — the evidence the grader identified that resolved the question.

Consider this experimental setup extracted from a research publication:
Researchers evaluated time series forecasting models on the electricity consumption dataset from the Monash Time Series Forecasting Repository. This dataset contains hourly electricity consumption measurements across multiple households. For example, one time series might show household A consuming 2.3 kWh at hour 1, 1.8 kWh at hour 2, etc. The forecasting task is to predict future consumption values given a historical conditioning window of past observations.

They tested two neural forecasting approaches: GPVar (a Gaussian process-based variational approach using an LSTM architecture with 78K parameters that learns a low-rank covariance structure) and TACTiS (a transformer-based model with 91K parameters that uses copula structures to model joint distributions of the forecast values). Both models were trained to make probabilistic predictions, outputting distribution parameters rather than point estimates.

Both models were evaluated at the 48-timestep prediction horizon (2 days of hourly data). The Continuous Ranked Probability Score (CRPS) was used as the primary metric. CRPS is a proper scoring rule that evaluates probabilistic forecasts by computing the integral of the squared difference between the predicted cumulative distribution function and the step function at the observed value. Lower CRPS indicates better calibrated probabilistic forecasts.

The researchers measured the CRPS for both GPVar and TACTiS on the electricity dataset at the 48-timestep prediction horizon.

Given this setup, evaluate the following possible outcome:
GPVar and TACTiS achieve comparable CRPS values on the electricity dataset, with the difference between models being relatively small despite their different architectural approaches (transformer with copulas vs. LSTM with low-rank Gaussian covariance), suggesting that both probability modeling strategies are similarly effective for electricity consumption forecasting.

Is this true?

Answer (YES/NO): YES